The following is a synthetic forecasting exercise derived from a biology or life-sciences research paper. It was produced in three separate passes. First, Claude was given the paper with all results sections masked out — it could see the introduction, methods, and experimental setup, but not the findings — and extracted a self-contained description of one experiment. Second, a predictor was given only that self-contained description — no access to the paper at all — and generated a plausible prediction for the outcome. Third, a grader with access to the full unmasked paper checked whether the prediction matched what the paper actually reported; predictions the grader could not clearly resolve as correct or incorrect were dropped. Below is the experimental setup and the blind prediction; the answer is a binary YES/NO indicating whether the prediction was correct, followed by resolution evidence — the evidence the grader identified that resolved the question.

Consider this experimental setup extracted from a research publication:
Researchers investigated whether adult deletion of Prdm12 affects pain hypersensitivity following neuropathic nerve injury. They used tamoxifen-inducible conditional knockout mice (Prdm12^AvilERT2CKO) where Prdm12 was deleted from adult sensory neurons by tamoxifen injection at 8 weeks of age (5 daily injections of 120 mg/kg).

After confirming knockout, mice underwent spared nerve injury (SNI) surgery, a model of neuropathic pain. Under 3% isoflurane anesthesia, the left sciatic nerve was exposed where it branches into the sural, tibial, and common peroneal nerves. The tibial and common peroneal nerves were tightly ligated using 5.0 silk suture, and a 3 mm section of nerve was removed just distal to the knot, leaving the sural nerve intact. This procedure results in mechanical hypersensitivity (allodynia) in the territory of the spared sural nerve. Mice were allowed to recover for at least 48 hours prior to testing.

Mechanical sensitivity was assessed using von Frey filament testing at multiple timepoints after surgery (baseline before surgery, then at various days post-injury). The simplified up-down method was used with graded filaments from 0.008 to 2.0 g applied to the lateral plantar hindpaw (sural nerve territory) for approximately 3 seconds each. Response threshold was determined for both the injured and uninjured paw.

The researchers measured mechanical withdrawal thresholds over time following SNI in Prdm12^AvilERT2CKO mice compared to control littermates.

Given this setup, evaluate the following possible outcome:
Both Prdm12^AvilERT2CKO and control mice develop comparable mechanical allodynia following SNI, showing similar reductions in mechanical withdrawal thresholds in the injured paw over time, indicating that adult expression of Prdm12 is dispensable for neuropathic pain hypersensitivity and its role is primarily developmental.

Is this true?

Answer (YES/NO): YES